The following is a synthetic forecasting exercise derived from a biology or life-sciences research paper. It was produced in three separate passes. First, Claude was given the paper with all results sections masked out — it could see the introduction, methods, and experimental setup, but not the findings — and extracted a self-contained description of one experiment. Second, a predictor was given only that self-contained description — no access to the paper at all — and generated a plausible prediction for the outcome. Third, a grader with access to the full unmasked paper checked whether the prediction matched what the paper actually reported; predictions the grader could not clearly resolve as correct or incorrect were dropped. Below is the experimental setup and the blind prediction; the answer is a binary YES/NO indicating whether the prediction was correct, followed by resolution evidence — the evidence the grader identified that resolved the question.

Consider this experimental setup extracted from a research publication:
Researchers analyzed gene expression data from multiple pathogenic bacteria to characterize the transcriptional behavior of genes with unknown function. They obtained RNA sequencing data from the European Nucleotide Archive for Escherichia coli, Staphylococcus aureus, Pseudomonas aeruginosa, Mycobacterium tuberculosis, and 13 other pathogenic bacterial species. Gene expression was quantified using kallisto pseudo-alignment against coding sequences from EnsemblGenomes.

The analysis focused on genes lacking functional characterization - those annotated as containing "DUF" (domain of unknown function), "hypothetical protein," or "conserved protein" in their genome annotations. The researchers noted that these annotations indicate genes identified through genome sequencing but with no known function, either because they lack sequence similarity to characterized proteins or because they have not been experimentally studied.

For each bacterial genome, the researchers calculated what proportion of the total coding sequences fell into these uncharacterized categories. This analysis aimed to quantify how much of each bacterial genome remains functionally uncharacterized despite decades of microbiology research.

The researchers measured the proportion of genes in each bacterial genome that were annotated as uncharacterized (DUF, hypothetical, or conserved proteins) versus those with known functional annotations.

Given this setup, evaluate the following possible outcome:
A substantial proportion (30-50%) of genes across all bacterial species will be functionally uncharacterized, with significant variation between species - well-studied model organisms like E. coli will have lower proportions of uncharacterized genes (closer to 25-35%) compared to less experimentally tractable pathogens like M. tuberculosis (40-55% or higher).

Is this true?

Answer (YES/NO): NO